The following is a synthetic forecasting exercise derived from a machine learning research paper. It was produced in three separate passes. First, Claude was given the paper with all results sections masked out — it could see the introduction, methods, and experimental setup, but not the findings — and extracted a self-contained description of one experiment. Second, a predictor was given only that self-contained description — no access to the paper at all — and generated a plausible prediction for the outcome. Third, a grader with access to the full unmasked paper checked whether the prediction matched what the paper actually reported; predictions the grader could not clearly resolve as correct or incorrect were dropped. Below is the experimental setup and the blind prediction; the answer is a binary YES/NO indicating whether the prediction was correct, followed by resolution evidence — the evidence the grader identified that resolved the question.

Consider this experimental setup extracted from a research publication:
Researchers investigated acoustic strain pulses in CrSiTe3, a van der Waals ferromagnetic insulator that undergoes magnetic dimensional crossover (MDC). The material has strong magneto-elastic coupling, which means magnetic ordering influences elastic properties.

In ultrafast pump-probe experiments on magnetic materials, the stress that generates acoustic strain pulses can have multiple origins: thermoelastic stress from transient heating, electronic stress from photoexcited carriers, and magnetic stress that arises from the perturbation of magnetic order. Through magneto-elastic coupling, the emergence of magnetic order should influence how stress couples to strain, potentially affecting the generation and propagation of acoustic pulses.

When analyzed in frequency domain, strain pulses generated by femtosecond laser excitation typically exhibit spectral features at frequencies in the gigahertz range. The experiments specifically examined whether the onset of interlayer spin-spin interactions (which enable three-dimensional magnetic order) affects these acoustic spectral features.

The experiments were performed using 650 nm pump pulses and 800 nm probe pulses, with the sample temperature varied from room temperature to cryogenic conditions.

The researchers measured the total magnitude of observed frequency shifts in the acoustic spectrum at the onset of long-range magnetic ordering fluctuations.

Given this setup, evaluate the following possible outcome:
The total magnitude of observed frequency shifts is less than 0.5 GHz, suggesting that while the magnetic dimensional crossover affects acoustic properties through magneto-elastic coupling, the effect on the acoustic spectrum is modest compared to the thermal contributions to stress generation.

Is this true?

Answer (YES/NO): NO